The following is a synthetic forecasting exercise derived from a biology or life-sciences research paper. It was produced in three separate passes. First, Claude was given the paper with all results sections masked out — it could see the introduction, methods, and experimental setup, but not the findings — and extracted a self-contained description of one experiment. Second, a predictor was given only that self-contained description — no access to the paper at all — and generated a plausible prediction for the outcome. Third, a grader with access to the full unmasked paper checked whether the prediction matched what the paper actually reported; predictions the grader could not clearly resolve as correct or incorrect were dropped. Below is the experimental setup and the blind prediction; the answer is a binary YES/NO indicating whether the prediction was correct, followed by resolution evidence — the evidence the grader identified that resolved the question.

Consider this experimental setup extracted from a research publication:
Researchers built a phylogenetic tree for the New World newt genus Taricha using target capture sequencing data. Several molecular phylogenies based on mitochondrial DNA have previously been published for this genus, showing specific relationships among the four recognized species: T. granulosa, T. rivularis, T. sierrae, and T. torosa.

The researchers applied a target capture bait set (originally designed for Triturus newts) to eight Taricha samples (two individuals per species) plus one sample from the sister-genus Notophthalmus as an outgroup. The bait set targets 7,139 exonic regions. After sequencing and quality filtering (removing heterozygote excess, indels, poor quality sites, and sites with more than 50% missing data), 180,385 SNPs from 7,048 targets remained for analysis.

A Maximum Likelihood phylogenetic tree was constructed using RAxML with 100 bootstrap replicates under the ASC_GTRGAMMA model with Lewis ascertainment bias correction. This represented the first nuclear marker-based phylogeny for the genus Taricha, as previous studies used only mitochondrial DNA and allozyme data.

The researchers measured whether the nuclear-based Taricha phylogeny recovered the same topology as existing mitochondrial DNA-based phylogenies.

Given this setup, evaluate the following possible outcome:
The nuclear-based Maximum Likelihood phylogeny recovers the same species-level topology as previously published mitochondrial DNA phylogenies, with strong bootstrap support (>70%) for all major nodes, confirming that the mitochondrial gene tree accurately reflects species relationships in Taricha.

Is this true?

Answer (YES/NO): YES